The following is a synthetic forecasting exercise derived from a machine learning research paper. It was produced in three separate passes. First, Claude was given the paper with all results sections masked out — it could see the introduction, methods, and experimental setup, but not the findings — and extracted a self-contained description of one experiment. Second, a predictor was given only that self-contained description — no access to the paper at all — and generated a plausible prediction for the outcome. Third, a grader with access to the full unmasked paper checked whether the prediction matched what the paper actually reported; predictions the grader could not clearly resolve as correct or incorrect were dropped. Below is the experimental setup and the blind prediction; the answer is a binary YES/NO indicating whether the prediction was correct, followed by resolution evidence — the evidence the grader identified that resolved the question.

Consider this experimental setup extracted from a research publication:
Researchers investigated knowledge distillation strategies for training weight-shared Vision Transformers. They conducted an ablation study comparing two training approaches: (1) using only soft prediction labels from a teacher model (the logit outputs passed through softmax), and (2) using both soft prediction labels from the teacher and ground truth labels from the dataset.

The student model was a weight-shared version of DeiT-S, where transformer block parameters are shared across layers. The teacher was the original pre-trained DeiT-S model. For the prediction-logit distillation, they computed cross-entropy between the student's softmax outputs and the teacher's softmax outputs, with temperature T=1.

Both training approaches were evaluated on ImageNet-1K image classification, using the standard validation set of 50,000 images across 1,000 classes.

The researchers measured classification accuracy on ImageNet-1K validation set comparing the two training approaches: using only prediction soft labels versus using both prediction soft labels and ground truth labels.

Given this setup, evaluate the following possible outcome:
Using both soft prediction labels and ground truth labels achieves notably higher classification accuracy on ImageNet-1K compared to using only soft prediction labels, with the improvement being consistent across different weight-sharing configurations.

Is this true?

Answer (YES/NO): NO